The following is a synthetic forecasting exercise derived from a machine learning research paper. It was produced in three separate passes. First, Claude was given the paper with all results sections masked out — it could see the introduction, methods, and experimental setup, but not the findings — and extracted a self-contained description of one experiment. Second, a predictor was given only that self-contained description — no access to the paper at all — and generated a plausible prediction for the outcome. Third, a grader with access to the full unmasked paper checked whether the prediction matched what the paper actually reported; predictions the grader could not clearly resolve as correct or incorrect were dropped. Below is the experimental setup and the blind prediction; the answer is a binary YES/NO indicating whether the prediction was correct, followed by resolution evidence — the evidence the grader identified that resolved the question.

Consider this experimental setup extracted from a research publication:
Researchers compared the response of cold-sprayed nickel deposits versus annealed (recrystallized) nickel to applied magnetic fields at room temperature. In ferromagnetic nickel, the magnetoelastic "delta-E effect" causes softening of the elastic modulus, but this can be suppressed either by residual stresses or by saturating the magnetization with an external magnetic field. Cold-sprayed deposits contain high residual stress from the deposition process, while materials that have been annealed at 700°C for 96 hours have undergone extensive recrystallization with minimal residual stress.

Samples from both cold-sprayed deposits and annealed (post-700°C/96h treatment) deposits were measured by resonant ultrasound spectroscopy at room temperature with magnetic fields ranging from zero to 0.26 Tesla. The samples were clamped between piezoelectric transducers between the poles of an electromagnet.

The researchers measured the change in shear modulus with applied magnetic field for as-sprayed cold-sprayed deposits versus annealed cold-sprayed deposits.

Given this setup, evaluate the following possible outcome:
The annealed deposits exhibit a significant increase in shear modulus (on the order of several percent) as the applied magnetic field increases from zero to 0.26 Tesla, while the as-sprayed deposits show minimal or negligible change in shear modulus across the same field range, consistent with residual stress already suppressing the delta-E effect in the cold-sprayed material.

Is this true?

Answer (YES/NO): NO